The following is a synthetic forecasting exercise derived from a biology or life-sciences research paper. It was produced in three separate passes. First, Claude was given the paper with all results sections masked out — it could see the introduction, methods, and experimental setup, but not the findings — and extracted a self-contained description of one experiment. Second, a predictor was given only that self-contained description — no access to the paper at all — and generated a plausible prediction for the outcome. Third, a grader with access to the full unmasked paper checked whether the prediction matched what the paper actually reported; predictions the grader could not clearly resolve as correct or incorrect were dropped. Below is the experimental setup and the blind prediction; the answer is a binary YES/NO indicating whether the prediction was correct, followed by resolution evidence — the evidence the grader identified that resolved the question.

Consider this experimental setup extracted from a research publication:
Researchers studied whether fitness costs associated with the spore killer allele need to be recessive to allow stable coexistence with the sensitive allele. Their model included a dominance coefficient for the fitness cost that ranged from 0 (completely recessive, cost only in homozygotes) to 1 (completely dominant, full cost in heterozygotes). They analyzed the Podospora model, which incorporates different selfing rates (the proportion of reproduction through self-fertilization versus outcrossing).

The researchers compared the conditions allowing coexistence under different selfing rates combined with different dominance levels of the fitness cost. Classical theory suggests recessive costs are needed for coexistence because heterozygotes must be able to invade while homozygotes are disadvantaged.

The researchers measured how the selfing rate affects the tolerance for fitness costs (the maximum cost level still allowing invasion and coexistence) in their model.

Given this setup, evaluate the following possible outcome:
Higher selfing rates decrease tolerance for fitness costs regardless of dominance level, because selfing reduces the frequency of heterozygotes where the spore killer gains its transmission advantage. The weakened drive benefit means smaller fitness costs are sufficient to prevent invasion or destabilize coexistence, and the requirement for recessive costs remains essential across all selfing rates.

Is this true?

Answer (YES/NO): YES